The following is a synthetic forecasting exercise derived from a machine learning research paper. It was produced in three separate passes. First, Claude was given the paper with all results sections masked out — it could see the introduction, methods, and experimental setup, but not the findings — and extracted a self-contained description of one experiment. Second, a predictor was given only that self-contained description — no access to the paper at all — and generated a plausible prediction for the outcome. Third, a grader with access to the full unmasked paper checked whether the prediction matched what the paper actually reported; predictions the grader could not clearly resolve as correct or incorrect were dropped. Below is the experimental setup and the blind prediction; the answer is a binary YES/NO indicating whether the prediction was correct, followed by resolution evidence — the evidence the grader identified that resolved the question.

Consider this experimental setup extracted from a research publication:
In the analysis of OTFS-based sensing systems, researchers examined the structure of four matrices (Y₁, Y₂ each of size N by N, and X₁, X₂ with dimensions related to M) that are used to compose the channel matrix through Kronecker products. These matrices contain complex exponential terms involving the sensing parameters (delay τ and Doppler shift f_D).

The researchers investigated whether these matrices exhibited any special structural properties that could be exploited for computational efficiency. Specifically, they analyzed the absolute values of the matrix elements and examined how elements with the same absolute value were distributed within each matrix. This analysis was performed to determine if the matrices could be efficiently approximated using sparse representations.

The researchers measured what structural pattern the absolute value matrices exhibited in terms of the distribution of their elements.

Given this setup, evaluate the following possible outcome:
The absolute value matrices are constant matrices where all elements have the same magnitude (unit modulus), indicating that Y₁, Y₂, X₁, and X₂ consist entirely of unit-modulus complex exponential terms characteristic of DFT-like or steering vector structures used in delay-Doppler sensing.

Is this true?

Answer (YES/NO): NO